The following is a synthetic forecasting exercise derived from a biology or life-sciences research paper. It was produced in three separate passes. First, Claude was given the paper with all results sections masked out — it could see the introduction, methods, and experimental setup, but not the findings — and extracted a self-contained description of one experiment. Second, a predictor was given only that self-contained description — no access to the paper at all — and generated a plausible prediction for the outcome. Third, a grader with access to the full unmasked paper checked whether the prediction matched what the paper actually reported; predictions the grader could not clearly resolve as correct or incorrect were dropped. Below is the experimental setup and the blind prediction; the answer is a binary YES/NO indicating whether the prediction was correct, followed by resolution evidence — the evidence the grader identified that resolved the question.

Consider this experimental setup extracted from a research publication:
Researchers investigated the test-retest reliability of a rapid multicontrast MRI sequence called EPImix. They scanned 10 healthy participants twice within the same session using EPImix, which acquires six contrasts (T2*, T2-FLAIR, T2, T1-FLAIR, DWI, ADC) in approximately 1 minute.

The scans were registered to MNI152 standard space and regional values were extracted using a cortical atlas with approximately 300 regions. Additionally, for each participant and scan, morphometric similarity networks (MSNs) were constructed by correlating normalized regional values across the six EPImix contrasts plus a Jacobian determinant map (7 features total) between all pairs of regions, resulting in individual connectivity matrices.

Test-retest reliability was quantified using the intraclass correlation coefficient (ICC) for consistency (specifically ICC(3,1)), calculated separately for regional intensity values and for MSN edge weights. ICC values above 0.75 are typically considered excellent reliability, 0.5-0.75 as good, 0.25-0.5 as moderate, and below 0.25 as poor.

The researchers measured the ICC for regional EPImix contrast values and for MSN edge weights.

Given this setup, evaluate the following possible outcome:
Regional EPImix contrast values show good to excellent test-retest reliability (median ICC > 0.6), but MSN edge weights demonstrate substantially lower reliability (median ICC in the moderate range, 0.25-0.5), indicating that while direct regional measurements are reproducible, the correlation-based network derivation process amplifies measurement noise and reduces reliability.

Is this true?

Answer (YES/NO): NO